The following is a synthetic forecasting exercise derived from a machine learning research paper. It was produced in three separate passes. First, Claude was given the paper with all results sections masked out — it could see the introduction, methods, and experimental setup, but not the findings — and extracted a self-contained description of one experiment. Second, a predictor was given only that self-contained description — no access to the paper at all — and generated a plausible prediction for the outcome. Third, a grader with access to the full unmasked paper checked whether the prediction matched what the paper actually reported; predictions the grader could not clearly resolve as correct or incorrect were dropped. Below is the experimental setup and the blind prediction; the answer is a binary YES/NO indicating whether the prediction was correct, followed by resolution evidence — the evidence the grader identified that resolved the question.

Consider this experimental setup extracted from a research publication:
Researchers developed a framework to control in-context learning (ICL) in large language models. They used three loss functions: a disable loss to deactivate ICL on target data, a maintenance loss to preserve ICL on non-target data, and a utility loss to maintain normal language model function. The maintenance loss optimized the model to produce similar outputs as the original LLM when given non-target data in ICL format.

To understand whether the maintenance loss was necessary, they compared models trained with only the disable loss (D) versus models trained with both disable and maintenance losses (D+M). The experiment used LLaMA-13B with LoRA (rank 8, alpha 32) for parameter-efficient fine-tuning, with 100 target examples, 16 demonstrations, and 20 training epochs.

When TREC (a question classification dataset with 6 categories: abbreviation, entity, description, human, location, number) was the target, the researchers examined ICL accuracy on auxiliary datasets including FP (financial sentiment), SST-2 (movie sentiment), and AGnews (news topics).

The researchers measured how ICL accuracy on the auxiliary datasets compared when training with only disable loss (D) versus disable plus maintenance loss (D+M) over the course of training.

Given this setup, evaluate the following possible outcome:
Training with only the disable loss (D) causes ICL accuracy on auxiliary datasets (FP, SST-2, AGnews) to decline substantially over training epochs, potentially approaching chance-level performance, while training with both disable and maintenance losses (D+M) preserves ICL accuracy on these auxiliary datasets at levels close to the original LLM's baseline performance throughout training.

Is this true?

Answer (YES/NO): NO